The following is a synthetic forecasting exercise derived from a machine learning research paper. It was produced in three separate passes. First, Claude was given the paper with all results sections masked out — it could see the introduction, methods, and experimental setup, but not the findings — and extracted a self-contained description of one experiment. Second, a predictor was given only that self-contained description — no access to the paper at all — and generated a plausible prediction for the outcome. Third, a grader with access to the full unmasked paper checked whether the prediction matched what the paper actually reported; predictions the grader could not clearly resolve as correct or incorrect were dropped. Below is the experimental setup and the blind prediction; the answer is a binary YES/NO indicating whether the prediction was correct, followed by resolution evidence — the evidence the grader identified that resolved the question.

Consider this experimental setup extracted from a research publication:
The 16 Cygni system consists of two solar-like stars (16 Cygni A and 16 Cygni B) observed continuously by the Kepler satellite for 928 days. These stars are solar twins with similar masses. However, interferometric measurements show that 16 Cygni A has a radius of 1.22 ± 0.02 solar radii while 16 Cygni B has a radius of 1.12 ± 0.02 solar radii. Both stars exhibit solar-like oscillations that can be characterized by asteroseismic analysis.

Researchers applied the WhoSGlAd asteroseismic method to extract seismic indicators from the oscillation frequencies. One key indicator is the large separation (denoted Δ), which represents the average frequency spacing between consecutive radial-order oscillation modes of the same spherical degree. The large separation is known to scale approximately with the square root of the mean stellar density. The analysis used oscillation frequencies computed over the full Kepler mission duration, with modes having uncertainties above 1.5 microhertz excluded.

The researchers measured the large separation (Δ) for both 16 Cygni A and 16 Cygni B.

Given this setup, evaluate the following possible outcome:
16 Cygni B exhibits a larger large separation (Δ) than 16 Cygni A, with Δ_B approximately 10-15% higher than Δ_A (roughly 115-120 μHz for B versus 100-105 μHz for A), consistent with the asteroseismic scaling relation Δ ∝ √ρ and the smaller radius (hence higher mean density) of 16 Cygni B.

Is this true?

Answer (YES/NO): YES